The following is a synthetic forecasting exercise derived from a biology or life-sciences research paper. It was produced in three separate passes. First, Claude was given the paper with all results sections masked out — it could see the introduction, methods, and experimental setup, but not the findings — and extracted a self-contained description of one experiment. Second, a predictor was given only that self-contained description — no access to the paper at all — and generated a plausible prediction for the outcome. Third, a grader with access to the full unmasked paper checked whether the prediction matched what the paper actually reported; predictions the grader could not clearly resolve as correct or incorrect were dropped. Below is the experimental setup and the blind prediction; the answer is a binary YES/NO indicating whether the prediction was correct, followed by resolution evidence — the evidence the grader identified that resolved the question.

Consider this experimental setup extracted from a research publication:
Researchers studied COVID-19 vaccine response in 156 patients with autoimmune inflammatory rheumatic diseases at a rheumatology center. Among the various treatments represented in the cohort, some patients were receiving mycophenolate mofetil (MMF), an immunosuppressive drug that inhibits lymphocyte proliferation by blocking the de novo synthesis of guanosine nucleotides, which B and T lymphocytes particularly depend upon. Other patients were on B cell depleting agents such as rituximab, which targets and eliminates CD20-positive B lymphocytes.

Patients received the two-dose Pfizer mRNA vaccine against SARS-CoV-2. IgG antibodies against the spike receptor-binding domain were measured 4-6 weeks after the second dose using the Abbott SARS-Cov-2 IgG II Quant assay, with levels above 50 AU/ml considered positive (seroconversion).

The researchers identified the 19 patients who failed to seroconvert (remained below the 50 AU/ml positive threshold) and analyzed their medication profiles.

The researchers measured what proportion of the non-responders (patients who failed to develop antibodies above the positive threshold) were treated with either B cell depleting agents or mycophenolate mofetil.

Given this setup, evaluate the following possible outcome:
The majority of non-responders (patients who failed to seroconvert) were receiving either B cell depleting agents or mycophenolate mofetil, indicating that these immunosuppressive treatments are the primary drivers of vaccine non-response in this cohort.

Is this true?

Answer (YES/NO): YES